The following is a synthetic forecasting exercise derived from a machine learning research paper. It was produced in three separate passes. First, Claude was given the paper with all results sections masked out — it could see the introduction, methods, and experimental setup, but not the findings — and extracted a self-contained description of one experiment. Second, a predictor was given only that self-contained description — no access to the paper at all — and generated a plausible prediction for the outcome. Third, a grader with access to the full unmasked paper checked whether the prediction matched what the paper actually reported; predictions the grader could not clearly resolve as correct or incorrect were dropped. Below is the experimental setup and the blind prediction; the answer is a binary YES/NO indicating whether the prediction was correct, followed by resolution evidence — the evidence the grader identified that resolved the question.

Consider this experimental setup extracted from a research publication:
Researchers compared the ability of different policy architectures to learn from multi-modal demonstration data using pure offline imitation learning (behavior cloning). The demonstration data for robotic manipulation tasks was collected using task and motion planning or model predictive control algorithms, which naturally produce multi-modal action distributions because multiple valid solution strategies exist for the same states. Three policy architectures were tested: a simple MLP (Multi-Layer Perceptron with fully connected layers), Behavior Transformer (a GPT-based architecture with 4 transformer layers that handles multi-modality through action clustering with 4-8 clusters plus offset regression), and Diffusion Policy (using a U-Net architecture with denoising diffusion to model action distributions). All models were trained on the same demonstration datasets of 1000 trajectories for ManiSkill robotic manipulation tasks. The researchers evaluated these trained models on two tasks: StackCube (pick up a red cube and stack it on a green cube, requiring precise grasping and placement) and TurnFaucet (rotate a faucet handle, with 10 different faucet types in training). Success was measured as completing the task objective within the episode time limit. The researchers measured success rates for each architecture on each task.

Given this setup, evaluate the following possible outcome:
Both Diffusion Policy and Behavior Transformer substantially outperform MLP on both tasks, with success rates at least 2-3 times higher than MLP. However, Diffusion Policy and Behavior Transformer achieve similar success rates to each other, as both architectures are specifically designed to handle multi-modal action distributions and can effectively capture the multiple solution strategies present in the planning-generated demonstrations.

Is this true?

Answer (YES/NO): NO